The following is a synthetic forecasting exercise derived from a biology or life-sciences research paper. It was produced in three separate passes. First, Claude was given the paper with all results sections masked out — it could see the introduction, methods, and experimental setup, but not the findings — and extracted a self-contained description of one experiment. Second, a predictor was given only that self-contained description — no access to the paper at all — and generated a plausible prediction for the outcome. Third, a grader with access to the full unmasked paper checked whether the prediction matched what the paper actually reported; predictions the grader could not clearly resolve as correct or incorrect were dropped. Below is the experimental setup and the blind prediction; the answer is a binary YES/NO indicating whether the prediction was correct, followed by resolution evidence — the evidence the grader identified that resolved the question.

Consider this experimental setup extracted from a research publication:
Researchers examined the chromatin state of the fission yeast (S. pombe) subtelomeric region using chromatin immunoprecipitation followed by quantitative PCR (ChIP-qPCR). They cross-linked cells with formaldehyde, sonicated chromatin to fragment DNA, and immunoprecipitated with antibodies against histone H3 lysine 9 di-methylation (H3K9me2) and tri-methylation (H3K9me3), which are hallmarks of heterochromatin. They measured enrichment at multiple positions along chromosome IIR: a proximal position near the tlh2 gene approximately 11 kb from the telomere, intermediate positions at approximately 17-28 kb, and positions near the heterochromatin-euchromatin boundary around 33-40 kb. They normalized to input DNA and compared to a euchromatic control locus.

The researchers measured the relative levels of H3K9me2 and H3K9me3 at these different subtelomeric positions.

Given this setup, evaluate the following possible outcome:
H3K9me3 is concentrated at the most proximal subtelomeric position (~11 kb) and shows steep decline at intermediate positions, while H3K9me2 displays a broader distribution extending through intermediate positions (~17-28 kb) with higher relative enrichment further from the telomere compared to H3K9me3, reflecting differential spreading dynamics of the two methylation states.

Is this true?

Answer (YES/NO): YES